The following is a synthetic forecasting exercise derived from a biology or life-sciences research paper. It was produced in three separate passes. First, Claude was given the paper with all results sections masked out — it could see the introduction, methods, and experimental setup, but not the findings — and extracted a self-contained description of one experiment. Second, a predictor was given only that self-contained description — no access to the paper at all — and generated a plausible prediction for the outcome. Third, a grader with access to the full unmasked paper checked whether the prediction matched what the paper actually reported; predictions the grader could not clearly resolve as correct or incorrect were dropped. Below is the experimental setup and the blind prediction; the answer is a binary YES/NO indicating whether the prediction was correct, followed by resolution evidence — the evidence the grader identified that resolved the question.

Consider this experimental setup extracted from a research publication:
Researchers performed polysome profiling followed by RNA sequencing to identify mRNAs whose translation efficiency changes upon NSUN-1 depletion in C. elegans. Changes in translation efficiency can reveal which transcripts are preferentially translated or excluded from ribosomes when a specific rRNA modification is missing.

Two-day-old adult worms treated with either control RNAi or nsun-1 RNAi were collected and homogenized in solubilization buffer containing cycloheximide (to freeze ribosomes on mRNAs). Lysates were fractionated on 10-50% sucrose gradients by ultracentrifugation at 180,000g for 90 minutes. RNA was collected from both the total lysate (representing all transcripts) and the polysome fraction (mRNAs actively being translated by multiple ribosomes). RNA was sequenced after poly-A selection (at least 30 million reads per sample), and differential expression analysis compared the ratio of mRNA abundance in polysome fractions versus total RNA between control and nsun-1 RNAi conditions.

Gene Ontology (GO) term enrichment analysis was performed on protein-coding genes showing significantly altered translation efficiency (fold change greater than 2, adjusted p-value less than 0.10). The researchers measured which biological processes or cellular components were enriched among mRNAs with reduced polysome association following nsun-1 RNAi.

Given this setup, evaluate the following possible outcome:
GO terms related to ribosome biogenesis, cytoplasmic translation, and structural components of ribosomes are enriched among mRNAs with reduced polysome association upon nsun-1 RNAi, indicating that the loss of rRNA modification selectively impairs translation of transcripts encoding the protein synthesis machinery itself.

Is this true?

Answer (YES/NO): NO